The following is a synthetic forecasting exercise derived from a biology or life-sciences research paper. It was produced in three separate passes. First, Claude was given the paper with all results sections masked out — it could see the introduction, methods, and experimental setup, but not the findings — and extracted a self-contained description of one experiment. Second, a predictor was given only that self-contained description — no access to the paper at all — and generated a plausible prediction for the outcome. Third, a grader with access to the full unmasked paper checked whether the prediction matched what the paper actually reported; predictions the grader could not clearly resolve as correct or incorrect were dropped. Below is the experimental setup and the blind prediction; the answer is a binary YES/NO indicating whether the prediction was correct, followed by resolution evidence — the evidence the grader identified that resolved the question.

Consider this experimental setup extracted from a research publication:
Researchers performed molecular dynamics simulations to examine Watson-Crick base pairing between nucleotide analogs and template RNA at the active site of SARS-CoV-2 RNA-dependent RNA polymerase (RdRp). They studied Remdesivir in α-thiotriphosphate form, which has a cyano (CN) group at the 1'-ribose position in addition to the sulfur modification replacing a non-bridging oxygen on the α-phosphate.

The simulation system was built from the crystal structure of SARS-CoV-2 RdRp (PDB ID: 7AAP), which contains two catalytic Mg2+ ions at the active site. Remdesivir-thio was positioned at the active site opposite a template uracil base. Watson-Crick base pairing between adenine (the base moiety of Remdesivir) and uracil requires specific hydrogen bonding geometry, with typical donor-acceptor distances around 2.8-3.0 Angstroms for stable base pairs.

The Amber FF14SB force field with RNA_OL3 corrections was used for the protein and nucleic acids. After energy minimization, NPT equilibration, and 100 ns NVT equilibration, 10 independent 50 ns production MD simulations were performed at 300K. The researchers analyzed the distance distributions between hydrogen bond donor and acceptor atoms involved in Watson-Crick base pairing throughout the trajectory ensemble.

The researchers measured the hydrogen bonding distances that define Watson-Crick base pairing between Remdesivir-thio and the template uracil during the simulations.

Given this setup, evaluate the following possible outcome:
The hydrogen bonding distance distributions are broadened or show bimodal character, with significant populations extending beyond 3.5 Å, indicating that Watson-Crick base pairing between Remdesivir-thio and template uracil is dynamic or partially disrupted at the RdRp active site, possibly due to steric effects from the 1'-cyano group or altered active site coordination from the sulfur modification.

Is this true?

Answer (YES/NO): NO